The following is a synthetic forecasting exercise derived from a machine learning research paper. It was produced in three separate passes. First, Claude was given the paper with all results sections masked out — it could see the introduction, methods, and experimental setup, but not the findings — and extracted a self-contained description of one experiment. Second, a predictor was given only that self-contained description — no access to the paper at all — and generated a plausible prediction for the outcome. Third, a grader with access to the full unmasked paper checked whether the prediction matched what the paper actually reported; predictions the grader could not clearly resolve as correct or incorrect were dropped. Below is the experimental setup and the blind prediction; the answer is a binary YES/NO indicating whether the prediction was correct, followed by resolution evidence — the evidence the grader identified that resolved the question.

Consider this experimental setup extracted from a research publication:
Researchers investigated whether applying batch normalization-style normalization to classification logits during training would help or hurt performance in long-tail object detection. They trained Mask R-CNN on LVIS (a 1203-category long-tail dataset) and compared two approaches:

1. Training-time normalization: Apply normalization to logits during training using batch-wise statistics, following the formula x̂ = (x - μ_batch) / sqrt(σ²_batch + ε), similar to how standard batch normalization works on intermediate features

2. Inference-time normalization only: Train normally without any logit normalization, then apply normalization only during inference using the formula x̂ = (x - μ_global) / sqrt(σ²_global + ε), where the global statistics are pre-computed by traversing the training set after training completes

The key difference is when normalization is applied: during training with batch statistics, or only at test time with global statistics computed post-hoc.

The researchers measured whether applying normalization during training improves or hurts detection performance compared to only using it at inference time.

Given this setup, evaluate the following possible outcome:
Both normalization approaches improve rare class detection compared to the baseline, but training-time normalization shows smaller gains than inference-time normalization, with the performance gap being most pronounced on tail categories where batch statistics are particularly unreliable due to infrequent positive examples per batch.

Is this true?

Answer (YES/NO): NO